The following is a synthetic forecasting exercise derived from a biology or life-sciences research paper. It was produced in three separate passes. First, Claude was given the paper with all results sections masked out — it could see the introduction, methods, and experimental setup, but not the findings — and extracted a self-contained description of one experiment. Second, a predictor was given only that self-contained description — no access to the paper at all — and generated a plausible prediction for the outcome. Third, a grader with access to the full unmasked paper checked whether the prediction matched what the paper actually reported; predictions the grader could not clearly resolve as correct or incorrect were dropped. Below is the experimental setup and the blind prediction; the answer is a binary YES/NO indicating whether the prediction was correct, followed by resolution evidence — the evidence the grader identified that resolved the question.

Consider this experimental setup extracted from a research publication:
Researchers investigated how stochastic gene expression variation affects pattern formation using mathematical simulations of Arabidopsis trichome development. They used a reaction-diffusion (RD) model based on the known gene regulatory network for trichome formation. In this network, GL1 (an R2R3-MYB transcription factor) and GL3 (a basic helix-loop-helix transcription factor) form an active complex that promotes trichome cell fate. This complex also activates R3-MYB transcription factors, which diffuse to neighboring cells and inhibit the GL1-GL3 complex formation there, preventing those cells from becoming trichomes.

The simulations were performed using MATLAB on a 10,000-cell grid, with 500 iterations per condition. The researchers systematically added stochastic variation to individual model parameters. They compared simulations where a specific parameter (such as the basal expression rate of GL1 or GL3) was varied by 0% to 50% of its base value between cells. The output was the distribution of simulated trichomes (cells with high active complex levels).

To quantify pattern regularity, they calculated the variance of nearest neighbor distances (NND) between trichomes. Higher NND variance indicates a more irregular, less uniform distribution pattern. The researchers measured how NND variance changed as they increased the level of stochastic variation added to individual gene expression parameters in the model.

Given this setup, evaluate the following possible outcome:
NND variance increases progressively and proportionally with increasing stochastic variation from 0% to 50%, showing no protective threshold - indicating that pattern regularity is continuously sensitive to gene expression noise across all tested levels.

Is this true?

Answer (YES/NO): NO